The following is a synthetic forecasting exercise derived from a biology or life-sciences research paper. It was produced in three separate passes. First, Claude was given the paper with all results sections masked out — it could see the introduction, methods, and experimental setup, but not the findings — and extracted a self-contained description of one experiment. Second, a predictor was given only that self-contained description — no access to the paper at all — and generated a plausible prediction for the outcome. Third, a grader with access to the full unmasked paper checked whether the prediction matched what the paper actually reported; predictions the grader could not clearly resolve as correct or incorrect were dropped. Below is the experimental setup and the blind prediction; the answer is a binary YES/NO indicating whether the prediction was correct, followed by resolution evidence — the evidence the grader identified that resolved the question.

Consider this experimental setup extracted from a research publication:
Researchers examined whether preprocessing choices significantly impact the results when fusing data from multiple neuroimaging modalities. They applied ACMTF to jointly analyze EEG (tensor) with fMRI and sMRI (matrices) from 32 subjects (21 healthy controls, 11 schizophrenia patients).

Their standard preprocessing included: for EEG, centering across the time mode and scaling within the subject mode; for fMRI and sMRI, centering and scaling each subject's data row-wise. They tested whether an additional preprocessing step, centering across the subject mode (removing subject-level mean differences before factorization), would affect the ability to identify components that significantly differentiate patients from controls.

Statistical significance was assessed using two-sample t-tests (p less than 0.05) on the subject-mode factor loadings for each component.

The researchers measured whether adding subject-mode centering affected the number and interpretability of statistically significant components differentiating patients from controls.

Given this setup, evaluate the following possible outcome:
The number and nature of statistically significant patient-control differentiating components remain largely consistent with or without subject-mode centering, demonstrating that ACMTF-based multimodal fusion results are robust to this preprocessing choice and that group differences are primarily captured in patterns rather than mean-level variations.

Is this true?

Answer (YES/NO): NO